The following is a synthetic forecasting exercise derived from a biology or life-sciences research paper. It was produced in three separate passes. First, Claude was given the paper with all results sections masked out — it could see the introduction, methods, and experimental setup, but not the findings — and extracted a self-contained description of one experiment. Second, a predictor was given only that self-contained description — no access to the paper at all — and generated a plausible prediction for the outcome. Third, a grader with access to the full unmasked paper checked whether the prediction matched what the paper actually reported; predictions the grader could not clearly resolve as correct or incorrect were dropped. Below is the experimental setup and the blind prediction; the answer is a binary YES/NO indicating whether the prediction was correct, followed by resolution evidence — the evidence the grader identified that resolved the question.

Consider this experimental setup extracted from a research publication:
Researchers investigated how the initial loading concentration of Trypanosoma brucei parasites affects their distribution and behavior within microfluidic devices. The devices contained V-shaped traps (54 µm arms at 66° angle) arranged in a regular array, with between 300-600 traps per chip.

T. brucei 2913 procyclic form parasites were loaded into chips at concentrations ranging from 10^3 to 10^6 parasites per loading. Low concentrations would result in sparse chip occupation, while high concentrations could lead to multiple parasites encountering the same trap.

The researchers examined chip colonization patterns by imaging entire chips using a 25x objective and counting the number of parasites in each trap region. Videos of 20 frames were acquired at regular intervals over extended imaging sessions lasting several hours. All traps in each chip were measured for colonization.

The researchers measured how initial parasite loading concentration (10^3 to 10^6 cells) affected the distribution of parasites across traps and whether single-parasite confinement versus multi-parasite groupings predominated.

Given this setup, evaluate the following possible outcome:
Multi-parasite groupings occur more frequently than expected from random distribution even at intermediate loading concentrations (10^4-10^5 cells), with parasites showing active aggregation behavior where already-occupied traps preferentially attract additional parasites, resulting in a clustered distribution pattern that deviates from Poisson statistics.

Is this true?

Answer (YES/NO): YES